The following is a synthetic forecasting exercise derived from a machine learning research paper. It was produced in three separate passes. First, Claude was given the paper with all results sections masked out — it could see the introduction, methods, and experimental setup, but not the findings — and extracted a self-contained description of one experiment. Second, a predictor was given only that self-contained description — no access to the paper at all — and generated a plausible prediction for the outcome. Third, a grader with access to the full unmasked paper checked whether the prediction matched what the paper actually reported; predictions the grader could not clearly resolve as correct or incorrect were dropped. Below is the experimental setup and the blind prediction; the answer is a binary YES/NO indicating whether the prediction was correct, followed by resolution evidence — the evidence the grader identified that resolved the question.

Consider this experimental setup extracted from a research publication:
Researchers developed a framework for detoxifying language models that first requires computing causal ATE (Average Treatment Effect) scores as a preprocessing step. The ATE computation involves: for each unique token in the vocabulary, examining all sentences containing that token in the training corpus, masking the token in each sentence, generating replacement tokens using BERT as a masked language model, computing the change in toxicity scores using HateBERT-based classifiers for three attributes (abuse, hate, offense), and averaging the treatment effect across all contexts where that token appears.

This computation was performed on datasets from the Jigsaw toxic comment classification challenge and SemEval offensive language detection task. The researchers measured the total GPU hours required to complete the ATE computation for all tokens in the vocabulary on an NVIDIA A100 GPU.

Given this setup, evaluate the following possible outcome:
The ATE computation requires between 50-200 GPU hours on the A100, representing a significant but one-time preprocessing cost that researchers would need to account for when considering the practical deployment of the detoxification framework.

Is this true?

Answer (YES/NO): NO